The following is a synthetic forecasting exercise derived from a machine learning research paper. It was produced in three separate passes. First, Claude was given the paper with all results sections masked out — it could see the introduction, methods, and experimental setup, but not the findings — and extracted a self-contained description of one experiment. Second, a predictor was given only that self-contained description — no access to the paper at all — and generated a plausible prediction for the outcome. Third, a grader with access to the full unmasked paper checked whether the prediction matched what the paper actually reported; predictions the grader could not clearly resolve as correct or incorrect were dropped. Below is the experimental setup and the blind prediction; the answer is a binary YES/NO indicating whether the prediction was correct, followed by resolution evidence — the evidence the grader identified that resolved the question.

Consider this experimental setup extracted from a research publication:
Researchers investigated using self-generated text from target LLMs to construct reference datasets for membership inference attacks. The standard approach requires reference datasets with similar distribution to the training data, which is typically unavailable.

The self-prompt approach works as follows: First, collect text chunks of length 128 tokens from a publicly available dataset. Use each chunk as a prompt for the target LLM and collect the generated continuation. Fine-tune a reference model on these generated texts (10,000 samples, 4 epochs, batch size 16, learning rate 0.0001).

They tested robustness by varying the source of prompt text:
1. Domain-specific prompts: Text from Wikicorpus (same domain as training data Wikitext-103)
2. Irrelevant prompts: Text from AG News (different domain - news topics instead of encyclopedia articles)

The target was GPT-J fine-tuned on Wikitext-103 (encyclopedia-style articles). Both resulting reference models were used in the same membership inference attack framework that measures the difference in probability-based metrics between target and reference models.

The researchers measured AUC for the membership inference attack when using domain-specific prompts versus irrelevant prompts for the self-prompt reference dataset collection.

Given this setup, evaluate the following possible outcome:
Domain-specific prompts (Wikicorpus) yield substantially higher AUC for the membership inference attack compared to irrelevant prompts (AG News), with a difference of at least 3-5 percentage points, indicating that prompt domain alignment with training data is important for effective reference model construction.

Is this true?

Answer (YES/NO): NO